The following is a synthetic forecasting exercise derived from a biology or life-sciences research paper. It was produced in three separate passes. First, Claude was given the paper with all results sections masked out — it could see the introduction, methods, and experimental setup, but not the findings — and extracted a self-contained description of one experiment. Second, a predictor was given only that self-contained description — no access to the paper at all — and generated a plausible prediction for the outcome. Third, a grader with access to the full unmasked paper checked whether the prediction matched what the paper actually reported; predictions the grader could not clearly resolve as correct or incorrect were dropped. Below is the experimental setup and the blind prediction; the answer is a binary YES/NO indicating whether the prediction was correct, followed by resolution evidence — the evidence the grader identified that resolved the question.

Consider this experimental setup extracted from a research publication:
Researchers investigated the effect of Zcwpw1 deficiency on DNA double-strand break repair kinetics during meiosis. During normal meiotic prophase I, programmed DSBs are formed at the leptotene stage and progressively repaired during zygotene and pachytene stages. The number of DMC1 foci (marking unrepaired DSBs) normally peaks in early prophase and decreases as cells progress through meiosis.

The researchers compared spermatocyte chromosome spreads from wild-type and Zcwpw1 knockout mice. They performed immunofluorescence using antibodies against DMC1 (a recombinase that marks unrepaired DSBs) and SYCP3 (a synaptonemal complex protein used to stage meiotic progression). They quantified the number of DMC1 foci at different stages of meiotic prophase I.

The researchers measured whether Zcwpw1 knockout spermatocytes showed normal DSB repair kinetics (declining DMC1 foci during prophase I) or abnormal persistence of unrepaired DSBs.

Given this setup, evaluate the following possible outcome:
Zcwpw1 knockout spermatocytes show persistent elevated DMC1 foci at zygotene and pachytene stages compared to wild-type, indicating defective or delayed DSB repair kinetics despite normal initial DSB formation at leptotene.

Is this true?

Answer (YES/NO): NO